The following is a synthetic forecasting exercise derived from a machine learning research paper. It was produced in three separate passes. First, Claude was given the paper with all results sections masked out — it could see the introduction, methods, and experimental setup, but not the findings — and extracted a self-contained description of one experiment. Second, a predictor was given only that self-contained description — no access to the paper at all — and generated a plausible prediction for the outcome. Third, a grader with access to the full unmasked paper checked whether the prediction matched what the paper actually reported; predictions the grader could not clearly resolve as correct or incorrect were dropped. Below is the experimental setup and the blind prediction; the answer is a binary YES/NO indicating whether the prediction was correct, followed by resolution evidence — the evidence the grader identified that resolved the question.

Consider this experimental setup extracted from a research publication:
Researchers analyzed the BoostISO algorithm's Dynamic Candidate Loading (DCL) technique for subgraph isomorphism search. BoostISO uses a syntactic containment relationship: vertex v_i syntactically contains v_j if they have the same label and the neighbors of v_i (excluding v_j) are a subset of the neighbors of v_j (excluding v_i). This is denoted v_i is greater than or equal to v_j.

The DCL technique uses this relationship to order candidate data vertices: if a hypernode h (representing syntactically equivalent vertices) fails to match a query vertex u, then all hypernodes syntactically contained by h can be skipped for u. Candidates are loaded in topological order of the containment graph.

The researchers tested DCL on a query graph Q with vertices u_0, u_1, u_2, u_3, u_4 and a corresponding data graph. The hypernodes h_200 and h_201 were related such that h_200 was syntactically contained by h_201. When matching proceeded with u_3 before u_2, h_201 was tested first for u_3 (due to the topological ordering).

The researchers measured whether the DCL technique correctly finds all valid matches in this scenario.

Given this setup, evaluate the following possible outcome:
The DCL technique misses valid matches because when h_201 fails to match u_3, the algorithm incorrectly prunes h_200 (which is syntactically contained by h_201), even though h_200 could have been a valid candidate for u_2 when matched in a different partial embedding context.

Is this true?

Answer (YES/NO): NO